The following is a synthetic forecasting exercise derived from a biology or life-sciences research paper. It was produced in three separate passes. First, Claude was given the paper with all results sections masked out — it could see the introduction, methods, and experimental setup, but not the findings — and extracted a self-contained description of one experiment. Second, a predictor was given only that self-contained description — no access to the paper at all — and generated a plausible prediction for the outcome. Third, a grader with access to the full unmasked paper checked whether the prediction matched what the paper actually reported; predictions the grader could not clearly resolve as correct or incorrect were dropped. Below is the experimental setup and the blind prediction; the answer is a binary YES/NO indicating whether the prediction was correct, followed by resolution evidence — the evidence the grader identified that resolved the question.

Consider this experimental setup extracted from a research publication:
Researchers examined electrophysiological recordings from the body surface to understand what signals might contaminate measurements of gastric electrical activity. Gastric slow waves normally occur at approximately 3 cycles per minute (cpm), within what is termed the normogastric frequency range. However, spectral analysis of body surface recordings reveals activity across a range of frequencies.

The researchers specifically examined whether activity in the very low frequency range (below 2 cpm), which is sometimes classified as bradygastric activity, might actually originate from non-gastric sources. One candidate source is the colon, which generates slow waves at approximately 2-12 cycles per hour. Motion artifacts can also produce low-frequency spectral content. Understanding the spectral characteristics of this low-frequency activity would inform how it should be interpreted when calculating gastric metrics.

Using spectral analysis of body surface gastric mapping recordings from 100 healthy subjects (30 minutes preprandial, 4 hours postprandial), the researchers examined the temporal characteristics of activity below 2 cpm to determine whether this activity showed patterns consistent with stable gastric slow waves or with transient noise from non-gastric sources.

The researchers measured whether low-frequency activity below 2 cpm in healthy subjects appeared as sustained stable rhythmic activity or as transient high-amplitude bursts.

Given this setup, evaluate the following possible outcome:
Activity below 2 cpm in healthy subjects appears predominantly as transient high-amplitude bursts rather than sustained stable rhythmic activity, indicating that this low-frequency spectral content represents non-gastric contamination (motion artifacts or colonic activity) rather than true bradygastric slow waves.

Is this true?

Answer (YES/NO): YES